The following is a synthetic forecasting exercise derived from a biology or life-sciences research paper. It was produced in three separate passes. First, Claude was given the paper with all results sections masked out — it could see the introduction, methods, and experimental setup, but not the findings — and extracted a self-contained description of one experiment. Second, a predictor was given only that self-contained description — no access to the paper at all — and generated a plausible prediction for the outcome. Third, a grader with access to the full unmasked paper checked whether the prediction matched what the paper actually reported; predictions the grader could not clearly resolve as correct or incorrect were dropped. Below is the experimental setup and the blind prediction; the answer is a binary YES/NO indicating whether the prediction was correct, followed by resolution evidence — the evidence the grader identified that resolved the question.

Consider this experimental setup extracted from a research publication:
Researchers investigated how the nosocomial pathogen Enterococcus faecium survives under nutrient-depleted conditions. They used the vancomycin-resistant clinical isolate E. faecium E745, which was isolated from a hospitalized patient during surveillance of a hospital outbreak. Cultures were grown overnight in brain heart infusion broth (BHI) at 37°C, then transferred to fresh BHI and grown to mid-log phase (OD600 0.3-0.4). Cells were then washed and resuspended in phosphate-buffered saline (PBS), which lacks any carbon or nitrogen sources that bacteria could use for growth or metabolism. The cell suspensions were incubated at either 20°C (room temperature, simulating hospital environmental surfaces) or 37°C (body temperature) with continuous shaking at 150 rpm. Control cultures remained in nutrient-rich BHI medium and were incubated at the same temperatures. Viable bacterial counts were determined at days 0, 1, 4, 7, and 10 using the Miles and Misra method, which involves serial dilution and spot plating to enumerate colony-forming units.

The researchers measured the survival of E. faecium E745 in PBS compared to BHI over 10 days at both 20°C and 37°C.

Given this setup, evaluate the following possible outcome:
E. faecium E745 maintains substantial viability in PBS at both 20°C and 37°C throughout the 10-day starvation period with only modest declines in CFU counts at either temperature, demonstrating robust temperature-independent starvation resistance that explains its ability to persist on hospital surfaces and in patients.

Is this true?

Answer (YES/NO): NO